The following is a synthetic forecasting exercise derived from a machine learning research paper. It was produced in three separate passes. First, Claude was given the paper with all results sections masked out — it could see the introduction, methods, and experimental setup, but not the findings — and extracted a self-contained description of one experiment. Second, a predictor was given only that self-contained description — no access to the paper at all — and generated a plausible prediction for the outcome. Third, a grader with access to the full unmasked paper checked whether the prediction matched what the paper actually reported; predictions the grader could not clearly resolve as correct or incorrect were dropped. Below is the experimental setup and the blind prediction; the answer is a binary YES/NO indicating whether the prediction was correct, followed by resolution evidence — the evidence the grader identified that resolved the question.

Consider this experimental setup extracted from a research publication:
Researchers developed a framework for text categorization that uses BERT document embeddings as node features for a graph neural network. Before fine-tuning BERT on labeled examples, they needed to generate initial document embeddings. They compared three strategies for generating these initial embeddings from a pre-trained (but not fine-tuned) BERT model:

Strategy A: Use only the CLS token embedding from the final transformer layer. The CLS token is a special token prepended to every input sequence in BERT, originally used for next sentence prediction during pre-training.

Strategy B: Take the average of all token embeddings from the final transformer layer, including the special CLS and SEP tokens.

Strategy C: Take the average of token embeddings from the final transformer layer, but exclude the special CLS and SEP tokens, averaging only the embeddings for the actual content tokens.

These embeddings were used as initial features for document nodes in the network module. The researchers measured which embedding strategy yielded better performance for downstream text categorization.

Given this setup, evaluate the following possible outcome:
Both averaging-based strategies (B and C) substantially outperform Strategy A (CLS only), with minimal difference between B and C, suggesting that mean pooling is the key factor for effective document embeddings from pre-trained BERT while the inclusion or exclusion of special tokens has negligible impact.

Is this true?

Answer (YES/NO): NO